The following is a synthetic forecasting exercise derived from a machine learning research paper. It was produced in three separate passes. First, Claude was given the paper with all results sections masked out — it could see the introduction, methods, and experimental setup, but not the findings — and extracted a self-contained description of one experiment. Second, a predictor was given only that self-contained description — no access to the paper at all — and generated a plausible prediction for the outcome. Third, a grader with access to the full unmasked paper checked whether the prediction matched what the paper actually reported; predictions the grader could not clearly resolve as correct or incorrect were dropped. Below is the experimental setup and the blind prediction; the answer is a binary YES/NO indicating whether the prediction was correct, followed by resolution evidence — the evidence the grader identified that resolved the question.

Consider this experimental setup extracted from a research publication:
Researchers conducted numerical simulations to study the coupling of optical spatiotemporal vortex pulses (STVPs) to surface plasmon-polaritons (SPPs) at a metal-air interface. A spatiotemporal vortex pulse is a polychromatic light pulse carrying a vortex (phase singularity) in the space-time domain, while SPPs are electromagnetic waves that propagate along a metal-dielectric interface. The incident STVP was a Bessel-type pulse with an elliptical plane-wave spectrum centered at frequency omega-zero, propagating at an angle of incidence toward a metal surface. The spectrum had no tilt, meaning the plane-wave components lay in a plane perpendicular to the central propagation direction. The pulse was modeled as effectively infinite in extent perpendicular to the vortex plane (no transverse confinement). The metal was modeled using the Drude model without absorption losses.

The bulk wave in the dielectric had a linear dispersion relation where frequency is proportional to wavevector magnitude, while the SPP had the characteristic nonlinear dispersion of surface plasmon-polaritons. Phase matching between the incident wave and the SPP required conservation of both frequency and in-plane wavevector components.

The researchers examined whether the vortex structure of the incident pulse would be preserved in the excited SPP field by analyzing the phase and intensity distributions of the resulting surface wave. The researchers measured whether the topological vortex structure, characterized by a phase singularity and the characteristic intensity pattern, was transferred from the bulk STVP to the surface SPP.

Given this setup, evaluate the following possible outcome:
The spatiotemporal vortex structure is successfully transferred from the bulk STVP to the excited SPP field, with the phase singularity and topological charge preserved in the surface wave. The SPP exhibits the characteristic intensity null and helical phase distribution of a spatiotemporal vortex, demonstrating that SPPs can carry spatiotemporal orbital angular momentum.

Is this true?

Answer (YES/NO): NO